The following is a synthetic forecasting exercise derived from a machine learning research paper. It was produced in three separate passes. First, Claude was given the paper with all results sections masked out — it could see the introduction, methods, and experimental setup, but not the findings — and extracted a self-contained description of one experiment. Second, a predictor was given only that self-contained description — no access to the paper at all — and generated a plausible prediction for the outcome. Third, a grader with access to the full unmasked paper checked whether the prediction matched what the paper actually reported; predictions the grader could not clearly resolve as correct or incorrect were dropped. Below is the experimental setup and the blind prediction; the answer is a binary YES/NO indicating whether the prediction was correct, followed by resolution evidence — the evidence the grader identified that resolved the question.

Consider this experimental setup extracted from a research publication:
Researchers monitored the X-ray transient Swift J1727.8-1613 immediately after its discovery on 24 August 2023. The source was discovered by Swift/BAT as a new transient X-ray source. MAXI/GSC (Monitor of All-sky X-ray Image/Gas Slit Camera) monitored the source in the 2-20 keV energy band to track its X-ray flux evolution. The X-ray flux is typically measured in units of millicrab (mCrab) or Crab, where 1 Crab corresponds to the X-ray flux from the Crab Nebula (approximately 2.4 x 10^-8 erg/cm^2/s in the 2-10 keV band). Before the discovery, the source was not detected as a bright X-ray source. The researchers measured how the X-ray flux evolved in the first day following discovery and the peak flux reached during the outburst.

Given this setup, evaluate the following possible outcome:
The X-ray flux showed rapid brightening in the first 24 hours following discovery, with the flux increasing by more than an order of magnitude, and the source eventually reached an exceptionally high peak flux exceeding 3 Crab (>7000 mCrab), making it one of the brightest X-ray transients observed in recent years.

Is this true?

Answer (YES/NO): YES